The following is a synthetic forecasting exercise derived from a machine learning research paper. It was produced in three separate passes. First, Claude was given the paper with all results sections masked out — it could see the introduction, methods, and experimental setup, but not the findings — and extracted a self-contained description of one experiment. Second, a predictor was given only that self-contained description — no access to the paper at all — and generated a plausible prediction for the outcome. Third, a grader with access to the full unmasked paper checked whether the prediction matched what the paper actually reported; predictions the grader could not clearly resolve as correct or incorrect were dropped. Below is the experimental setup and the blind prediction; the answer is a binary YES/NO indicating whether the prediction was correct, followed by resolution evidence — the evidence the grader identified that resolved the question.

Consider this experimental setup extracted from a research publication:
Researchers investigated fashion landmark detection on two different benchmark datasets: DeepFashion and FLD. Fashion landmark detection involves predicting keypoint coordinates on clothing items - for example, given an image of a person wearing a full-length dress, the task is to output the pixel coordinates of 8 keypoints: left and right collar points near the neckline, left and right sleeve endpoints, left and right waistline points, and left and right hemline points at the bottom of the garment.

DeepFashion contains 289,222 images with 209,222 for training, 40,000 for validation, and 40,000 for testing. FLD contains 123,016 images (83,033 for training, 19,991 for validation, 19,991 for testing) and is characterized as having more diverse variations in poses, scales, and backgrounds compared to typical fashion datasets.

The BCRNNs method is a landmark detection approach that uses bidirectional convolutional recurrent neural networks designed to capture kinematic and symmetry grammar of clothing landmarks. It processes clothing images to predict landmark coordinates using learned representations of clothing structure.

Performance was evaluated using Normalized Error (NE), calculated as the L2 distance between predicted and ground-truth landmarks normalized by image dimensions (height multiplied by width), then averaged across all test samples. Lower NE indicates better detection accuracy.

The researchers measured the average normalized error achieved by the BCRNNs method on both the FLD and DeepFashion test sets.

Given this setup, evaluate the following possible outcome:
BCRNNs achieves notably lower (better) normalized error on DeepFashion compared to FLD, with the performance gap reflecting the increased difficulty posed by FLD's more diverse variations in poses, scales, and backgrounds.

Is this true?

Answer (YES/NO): YES